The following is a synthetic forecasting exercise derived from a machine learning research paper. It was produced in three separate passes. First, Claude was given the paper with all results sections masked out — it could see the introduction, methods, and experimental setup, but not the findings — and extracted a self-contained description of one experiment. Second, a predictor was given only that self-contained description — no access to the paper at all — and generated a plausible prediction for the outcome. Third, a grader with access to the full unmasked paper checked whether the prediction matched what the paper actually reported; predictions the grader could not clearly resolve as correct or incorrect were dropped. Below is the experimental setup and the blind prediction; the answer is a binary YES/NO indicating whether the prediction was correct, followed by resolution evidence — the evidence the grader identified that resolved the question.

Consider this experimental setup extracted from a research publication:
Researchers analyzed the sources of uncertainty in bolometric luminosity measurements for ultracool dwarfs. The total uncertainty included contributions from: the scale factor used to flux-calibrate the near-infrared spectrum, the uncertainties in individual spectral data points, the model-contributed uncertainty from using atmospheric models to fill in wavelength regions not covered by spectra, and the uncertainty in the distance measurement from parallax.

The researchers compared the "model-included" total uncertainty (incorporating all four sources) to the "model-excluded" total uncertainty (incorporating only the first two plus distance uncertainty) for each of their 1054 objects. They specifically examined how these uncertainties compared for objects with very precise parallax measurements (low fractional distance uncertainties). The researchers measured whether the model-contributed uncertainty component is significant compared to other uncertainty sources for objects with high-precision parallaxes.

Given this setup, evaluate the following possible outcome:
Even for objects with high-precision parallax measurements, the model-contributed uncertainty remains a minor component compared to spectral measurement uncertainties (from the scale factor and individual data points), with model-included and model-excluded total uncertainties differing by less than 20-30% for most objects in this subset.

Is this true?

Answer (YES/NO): NO